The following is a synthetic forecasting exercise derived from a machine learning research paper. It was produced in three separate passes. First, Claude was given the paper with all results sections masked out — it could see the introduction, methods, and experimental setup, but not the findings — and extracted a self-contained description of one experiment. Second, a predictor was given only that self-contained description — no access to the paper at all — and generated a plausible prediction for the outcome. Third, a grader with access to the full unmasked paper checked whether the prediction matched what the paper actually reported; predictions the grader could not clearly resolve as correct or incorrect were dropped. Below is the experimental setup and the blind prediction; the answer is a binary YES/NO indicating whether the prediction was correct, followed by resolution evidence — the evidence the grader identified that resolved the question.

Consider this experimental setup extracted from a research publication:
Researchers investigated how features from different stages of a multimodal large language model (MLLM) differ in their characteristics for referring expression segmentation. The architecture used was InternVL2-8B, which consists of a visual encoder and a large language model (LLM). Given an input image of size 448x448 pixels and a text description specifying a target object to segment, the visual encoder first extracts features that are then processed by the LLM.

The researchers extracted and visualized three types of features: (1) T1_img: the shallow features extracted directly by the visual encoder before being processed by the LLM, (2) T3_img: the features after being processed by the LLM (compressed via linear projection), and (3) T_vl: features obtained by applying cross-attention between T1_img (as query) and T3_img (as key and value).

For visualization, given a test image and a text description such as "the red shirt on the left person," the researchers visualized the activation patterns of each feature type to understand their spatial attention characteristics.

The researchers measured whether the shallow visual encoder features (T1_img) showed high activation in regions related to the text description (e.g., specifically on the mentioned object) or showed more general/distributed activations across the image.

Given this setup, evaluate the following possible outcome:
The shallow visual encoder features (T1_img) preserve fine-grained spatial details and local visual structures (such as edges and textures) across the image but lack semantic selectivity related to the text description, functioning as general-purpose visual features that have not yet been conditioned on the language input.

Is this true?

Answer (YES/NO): YES